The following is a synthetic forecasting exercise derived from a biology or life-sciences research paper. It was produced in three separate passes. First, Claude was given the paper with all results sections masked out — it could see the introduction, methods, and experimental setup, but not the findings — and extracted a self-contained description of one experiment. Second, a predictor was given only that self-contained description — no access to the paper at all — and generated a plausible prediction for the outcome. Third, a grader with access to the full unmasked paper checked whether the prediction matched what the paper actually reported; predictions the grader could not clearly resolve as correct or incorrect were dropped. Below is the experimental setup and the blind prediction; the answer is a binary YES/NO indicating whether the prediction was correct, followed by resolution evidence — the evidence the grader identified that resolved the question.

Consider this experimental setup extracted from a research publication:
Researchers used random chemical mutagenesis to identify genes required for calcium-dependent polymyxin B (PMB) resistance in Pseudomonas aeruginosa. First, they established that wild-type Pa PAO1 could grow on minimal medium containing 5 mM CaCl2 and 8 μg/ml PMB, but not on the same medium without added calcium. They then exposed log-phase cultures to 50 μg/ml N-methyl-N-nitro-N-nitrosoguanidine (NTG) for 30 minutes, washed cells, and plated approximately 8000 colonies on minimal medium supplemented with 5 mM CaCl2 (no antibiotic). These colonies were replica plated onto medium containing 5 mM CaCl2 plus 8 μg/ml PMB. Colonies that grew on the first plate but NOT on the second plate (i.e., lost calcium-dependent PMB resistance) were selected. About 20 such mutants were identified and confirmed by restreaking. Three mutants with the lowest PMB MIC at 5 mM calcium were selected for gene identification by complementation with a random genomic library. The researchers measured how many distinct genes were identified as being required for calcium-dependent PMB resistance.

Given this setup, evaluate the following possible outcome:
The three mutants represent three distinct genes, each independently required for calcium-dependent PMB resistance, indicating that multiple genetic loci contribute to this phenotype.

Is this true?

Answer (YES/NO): YES